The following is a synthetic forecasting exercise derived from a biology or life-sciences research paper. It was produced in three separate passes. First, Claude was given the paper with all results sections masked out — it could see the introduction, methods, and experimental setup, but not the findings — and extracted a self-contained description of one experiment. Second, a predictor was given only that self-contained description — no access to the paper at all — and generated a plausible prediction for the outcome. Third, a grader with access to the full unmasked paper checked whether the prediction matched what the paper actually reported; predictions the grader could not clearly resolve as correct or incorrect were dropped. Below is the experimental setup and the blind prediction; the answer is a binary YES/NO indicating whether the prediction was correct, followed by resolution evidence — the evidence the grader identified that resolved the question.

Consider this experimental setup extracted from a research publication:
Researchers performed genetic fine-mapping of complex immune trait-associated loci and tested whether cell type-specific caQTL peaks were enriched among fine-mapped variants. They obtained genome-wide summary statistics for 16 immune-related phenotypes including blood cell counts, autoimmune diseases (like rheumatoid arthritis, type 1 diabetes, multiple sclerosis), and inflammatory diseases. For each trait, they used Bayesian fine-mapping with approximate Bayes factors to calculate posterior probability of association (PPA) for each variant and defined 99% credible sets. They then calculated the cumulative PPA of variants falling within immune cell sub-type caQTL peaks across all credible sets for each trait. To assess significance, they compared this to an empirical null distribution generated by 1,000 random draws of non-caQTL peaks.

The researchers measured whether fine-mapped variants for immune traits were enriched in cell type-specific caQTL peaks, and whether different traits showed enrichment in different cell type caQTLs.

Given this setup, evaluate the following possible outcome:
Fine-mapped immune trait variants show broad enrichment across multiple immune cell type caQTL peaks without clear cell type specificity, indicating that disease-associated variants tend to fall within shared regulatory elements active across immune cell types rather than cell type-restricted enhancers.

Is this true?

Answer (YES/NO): NO